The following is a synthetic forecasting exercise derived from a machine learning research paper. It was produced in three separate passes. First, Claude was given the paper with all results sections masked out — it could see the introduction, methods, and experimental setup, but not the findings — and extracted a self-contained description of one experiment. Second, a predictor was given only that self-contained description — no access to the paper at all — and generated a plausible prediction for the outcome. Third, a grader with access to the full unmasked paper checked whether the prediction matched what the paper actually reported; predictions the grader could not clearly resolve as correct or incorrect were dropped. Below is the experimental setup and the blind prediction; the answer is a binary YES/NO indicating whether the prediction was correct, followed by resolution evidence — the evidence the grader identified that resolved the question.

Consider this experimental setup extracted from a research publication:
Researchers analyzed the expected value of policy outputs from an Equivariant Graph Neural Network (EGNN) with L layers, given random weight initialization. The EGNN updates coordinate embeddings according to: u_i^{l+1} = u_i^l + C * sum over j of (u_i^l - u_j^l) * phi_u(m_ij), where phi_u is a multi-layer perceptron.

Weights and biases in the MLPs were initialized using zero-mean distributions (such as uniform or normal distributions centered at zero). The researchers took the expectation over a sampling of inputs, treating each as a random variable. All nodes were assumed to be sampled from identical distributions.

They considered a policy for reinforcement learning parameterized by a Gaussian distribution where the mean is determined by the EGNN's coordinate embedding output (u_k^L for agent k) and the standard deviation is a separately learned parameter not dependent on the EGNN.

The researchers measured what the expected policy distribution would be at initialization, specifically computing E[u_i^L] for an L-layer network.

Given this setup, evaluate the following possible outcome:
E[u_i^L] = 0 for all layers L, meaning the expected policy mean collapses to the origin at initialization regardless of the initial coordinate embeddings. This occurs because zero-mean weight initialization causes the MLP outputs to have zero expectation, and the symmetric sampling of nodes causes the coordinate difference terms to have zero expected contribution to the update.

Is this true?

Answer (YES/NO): NO